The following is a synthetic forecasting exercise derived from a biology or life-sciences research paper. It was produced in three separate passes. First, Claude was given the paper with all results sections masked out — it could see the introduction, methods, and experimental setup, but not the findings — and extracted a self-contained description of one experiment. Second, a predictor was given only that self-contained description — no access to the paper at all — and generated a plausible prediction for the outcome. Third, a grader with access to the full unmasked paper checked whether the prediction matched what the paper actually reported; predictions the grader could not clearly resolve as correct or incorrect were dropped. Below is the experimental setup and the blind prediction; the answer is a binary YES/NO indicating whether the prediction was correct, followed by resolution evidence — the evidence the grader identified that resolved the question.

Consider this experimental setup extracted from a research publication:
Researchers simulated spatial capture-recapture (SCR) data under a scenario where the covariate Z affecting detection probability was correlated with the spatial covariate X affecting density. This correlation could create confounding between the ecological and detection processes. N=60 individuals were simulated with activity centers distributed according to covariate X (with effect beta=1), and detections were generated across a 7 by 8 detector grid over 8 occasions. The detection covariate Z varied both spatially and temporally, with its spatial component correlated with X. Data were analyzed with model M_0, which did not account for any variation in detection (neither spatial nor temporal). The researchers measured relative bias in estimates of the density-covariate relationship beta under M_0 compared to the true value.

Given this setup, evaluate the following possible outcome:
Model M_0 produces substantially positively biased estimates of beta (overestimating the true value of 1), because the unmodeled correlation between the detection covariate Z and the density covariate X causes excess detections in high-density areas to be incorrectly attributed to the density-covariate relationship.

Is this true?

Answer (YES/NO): NO